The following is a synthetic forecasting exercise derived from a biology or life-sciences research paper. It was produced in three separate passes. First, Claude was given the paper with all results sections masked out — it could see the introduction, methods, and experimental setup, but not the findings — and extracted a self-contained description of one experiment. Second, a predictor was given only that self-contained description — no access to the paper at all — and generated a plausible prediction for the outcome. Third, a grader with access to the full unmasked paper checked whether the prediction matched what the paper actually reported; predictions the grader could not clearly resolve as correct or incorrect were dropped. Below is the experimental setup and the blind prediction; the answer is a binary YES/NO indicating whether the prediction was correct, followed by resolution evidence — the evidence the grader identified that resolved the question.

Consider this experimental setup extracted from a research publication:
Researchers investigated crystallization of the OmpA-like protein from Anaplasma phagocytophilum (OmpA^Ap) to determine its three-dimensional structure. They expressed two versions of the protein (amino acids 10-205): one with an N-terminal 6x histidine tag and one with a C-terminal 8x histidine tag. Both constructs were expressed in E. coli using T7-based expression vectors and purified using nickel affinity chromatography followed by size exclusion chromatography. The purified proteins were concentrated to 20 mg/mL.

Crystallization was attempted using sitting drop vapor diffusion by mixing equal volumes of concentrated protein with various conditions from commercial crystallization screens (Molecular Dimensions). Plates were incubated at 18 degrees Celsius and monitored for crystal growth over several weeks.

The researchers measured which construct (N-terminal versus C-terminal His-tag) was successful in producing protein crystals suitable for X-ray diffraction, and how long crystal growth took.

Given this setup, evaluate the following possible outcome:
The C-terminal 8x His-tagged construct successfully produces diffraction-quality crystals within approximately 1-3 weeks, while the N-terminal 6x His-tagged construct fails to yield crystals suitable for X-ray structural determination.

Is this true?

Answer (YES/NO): NO